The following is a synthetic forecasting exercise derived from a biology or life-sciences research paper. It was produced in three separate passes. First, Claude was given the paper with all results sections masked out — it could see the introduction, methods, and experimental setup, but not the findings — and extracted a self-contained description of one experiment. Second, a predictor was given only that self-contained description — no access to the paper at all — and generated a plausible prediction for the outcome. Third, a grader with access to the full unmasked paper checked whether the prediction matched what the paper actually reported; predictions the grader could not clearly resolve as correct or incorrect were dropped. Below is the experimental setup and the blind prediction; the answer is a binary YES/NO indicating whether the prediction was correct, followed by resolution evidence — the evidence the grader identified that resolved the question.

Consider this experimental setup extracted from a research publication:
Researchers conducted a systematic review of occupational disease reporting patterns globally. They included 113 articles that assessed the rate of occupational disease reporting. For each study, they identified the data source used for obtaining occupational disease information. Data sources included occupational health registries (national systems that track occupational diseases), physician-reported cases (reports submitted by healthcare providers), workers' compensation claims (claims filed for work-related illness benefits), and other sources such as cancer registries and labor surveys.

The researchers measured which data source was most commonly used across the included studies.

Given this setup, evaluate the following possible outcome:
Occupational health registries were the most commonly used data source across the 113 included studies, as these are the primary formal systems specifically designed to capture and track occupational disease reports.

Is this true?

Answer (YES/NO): YES